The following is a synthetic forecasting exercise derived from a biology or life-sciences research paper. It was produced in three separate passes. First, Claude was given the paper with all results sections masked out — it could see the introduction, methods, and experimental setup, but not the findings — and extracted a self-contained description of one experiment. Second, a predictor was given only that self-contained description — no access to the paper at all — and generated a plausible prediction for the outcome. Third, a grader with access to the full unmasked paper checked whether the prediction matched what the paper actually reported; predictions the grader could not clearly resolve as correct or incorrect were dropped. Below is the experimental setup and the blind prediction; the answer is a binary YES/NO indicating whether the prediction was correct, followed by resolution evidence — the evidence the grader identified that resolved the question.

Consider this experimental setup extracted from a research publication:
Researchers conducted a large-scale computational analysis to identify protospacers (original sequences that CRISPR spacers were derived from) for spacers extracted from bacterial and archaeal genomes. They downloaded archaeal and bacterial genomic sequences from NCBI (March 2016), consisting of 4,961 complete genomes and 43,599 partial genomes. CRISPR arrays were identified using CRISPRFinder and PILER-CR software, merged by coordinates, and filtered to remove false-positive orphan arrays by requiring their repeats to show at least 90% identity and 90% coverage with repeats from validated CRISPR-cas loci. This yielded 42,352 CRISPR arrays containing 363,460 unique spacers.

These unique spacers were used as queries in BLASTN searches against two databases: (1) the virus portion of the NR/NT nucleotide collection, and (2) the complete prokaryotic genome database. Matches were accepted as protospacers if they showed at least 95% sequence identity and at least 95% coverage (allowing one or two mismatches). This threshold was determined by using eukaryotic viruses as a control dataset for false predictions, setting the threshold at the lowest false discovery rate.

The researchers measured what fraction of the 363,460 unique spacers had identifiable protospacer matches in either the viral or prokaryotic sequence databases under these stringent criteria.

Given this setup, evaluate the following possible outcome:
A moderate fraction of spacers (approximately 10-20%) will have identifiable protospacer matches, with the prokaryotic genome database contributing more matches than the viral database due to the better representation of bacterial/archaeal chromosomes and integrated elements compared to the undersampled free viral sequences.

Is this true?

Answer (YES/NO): NO